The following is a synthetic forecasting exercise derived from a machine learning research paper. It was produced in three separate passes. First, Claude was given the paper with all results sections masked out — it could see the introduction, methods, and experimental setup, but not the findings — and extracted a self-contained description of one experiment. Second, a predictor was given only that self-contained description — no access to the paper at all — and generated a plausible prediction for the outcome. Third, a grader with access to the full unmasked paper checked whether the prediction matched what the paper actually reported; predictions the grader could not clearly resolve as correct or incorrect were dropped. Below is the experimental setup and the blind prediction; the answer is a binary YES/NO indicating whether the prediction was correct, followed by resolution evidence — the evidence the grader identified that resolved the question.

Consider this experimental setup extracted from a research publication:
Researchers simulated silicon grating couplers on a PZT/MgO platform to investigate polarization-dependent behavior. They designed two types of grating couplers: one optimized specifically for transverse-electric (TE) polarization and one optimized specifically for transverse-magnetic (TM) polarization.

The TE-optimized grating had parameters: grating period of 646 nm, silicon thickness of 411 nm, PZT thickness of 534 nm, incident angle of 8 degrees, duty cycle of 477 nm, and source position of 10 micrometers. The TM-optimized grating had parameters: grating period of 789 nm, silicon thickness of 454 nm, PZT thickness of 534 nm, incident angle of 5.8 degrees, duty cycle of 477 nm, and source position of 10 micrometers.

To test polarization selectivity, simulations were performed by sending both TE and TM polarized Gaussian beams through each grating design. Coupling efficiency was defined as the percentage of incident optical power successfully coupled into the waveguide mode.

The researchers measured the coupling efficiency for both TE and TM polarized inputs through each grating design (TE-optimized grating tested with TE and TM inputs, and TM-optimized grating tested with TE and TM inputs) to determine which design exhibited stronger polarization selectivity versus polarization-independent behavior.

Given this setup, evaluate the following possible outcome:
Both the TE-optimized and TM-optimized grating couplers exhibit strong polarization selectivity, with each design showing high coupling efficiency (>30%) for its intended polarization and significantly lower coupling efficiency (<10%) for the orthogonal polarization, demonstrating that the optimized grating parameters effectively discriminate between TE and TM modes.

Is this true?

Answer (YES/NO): NO